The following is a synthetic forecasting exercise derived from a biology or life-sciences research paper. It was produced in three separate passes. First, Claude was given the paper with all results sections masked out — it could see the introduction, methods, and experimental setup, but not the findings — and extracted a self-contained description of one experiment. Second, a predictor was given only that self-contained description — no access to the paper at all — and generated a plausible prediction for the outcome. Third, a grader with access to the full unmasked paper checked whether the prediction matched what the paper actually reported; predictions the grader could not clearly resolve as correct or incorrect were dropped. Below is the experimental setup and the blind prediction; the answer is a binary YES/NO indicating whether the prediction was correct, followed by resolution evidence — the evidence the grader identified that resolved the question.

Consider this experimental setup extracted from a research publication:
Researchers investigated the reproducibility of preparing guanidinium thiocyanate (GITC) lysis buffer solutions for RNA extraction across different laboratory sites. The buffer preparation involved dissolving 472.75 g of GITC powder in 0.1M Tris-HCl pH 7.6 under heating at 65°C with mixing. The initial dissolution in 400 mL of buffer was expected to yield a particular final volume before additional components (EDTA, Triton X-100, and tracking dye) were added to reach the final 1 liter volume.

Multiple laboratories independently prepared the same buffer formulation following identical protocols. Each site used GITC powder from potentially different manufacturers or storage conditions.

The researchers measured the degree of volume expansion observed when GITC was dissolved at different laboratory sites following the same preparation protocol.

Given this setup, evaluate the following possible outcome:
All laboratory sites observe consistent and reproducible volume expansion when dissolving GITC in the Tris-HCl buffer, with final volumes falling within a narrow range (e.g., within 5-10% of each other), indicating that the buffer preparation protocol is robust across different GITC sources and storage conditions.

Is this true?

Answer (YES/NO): NO